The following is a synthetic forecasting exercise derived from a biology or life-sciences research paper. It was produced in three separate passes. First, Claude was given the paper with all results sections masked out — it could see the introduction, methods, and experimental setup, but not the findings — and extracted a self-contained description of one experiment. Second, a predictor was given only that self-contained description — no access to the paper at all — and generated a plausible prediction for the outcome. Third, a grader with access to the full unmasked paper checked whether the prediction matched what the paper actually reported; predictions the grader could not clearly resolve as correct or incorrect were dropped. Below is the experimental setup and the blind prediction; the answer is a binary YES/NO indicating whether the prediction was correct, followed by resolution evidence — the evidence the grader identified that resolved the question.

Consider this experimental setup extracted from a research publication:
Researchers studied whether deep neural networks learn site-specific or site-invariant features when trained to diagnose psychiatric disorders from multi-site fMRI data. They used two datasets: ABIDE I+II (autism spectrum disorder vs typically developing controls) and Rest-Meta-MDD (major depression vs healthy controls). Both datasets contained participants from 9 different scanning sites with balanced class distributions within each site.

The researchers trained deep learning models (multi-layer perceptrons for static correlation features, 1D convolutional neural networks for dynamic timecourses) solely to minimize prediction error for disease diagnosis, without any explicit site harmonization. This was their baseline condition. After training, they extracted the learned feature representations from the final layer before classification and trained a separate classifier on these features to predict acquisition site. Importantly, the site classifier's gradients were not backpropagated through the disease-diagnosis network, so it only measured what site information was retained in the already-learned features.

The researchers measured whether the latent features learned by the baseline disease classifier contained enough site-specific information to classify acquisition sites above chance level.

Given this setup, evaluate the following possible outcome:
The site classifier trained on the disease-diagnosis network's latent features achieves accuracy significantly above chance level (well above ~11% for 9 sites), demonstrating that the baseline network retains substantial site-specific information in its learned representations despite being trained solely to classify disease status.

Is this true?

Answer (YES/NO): NO